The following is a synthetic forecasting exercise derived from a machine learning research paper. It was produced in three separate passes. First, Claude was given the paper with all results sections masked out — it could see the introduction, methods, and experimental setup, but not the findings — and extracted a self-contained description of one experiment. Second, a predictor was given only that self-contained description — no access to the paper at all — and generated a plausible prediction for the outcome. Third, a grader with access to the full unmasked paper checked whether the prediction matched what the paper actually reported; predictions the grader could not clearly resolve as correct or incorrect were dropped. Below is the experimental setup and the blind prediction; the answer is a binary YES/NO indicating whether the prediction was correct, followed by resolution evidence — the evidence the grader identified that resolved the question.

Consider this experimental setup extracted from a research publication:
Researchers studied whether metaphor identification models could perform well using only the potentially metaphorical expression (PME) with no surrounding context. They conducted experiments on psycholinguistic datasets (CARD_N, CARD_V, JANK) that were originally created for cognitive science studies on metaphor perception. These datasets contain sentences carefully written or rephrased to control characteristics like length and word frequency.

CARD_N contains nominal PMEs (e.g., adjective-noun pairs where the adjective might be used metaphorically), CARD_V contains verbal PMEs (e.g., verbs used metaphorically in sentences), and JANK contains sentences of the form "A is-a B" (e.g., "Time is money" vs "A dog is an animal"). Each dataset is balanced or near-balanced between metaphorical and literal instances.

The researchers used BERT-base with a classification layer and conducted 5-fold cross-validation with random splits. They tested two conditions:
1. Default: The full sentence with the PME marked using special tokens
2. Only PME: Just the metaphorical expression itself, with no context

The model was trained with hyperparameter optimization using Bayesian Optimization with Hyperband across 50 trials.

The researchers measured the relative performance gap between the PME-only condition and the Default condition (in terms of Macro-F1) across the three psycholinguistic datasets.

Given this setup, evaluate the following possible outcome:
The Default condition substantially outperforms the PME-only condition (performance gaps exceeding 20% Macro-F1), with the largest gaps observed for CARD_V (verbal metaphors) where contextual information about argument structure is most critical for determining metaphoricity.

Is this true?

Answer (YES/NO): NO